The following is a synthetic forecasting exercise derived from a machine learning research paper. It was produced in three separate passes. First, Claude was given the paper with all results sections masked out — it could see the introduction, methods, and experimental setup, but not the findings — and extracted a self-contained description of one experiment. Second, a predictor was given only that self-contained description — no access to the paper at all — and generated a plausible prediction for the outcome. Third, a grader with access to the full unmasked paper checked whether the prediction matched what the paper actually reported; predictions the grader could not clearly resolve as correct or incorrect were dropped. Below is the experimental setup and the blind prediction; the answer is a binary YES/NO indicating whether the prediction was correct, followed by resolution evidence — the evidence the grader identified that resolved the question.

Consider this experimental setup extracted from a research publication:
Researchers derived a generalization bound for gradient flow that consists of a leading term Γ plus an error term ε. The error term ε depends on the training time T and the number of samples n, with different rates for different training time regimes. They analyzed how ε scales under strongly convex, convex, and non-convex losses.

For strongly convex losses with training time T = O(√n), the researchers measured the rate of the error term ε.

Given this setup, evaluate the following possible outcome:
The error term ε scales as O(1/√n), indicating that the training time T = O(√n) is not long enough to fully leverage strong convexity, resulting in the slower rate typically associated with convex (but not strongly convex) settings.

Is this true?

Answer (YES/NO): YES